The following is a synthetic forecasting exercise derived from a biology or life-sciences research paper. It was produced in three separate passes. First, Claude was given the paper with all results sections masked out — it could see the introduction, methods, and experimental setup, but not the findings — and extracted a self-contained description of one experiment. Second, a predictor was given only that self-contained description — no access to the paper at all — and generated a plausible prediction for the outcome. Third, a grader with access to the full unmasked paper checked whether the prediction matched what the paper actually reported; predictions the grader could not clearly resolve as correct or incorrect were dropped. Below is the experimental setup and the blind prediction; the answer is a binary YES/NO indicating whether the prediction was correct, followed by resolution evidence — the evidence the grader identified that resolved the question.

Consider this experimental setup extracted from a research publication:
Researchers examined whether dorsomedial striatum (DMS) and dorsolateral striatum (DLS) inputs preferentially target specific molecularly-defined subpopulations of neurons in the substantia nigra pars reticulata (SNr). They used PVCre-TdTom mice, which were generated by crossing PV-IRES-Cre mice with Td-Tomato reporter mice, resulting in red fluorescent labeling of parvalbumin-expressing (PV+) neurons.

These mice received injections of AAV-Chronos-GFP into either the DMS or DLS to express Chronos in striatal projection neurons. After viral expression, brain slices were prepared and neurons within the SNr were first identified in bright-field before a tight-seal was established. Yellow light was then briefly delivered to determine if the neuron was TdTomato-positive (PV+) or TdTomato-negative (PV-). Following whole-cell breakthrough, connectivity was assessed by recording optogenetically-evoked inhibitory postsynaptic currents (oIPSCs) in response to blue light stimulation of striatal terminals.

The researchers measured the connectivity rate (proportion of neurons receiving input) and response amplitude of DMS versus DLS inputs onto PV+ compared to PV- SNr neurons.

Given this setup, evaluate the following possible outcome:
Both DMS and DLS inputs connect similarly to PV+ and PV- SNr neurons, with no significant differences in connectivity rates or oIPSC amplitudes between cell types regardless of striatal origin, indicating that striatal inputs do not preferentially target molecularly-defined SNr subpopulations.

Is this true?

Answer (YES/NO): NO